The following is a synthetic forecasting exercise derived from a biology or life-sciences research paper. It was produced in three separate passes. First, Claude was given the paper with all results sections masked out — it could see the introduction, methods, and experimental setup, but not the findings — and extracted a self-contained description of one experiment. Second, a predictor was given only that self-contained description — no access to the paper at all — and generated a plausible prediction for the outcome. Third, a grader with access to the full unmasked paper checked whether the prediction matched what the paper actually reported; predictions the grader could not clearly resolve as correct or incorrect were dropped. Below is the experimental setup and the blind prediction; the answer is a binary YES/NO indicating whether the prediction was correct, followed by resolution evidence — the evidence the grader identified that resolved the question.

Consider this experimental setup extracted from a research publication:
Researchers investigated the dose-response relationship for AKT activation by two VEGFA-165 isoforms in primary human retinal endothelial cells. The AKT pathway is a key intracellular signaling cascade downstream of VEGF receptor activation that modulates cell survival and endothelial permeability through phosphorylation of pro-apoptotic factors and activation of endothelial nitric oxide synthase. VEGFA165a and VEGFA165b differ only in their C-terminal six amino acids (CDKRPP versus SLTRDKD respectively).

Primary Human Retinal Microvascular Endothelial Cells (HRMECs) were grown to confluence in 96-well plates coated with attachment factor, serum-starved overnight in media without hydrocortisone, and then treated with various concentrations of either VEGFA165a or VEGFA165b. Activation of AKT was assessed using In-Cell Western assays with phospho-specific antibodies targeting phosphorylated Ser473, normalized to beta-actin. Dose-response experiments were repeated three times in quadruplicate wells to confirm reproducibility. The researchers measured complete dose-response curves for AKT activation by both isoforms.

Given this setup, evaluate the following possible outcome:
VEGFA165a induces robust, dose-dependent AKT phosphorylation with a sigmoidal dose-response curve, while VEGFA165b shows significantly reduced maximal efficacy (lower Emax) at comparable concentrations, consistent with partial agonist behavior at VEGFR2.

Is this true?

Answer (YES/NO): YES